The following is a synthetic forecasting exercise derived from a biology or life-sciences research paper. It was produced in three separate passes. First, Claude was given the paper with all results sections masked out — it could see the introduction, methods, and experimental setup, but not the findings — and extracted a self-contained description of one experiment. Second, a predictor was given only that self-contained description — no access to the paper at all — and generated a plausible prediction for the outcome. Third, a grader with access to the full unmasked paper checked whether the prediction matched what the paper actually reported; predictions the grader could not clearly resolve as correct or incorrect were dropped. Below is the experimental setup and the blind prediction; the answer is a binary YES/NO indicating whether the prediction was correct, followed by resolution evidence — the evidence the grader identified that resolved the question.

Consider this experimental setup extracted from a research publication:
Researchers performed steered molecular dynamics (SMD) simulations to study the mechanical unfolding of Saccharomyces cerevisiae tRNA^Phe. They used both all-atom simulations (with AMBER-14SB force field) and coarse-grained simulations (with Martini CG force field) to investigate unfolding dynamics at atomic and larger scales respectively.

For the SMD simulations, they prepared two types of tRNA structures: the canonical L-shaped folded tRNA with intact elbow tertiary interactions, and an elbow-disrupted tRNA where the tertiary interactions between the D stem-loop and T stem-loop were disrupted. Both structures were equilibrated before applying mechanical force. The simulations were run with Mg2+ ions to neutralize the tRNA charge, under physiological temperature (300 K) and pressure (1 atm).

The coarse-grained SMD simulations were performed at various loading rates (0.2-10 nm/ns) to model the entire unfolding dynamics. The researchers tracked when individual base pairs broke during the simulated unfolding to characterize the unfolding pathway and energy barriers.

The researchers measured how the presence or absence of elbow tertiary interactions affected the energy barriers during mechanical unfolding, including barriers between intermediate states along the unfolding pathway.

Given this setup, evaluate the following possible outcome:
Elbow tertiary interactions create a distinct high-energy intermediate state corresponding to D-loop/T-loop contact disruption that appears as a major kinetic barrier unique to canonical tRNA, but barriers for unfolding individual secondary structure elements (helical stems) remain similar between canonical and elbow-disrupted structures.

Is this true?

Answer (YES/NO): NO